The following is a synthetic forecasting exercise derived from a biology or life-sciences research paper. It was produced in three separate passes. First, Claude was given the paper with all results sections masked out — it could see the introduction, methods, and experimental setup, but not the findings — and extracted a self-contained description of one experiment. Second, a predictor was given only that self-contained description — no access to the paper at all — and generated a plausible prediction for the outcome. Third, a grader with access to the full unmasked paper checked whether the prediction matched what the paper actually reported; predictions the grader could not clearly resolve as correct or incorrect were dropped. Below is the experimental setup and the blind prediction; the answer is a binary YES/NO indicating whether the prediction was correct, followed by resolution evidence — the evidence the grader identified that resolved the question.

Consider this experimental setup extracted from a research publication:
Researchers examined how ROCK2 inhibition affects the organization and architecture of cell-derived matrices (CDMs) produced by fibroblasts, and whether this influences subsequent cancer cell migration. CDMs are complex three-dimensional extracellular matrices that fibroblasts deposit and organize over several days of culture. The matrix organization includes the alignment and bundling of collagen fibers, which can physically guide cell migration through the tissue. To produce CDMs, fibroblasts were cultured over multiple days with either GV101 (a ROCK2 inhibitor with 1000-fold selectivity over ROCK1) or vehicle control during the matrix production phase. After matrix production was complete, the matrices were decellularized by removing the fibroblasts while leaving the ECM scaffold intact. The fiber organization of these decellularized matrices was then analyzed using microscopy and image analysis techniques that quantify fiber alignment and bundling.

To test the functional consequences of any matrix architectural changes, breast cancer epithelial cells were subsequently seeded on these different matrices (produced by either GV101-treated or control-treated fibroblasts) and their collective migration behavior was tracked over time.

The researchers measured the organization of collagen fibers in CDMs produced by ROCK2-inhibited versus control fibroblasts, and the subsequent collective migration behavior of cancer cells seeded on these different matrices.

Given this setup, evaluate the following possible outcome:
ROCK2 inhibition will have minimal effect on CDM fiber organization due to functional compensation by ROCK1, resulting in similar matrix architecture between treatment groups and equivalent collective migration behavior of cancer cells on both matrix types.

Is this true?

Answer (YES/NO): NO